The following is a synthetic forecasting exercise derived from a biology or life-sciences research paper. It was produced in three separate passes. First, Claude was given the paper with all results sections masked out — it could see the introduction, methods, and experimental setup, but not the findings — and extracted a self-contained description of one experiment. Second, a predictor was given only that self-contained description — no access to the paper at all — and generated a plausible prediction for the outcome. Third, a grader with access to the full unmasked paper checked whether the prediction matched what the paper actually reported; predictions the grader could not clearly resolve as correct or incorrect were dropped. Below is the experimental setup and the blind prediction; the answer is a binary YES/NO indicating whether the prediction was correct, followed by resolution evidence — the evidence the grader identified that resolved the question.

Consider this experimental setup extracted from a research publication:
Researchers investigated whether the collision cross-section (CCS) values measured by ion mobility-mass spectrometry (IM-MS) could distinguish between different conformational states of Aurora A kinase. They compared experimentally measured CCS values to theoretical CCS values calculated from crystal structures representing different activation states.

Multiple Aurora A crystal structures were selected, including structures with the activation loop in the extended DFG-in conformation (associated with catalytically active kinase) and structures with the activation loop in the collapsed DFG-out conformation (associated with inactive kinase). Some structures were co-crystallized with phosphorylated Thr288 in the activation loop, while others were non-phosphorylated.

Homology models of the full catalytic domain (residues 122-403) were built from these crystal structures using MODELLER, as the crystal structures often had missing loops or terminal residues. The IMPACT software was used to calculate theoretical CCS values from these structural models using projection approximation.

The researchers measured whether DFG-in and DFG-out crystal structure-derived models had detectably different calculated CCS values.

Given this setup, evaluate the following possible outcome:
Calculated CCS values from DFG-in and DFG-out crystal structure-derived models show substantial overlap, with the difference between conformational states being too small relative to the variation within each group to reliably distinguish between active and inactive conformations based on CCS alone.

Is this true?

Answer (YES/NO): YES